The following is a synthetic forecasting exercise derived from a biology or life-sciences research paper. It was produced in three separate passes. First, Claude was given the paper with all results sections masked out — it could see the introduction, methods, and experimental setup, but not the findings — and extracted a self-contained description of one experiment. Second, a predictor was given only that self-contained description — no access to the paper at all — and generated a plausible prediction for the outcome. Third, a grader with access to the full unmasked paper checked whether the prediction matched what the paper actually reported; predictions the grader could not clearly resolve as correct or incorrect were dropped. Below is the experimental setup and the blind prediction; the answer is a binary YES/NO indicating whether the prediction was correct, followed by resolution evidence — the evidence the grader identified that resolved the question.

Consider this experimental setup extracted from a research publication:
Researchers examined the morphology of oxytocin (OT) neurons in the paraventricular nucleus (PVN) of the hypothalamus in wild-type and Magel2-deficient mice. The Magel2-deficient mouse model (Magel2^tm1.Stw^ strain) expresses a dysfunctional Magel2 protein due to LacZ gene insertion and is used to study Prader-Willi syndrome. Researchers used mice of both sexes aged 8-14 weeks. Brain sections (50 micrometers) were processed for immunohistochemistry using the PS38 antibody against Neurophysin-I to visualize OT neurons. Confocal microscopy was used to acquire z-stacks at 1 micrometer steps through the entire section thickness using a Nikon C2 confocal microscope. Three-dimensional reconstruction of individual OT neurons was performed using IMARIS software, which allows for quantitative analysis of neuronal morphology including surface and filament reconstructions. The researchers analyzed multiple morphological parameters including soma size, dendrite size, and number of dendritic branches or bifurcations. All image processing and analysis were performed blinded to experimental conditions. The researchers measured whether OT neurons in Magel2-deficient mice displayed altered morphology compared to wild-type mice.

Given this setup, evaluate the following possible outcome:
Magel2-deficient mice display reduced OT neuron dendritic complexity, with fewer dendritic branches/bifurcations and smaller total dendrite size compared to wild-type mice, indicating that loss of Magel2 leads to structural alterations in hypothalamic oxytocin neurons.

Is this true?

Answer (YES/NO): NO